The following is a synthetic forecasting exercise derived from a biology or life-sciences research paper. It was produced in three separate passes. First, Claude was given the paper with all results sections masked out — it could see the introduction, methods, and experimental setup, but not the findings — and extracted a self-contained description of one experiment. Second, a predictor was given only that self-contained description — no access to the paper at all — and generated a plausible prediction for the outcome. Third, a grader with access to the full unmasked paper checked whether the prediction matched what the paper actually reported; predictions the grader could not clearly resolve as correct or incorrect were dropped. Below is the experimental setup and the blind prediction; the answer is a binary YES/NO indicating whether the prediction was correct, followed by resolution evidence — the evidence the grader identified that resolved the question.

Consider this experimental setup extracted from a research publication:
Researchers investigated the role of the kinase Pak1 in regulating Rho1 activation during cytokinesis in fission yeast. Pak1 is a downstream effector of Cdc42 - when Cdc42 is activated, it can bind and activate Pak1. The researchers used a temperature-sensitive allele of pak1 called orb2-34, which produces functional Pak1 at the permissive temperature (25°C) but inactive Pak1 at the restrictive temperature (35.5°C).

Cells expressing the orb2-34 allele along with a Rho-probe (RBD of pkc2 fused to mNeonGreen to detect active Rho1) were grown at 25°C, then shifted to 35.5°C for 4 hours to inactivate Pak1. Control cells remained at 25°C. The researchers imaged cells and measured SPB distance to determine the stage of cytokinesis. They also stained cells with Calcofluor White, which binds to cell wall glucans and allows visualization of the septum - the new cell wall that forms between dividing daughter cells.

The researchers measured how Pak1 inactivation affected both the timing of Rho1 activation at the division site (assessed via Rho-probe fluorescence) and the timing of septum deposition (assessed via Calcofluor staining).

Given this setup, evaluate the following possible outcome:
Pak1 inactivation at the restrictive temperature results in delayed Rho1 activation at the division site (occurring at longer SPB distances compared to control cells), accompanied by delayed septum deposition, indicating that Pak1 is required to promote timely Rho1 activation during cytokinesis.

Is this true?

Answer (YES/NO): NO